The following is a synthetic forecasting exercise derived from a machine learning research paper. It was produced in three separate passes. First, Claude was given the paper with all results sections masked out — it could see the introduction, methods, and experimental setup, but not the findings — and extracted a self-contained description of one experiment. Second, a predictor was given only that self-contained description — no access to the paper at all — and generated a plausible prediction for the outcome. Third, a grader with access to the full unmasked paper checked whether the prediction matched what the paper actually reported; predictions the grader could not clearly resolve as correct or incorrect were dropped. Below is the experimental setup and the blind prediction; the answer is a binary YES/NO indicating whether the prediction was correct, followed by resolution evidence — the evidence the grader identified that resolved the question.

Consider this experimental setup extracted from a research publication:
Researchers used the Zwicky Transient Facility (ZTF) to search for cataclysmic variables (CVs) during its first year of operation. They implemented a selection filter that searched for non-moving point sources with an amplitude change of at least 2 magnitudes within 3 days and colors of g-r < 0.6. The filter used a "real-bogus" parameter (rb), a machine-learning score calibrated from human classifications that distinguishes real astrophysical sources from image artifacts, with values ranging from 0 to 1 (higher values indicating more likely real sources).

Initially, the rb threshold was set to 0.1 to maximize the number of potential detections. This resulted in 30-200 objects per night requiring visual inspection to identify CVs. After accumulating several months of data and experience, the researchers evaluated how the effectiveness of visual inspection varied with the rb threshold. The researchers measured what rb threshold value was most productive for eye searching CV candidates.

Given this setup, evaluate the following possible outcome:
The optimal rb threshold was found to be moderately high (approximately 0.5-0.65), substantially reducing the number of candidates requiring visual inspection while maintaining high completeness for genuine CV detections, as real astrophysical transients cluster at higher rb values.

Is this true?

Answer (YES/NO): YES